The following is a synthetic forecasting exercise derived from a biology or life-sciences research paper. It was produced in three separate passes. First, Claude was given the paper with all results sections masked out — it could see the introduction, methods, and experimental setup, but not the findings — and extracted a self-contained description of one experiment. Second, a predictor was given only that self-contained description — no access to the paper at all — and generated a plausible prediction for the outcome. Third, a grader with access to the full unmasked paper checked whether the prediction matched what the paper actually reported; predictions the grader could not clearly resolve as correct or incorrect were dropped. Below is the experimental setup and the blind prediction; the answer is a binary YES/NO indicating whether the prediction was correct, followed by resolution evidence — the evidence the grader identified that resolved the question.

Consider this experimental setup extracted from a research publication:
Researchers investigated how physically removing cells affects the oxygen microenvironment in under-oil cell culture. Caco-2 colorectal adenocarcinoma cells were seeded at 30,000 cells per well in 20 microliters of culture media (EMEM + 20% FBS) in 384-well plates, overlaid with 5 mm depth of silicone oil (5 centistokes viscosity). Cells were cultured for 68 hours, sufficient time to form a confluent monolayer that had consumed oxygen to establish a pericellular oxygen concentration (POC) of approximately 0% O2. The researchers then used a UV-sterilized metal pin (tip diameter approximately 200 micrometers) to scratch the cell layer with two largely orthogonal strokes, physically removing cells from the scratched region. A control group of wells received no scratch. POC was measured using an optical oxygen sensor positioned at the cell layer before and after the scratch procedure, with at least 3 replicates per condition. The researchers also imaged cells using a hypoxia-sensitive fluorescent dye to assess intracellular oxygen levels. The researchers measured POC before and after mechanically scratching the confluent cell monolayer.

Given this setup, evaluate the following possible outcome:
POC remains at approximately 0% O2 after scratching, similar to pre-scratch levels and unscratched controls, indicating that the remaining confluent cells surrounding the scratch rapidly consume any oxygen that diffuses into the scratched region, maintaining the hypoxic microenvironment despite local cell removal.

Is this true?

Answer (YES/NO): NO